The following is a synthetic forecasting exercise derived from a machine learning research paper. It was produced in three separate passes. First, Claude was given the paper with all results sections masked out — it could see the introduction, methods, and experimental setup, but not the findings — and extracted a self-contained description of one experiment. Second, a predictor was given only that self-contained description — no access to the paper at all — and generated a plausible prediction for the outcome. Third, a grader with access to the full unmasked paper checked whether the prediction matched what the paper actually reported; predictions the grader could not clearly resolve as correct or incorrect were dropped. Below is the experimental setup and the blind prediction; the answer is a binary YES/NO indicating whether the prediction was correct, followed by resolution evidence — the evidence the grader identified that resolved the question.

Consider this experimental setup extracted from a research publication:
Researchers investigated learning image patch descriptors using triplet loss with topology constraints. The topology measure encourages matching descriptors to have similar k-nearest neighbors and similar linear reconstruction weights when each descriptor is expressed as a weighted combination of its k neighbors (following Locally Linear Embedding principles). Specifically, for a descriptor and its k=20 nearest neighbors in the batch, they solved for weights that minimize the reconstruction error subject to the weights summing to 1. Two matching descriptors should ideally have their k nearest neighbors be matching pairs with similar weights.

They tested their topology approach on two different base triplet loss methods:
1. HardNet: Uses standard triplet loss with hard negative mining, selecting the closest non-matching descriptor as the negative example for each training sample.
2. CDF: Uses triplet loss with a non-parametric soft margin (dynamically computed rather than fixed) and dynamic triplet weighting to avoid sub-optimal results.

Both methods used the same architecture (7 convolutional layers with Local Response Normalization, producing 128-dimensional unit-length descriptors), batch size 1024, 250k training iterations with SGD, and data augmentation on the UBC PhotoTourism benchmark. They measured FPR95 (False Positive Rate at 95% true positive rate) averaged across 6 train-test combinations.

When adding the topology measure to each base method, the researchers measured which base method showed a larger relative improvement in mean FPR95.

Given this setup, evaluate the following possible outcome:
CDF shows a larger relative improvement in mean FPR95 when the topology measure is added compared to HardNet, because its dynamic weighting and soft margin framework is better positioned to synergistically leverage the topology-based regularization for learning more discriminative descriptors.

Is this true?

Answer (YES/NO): NO